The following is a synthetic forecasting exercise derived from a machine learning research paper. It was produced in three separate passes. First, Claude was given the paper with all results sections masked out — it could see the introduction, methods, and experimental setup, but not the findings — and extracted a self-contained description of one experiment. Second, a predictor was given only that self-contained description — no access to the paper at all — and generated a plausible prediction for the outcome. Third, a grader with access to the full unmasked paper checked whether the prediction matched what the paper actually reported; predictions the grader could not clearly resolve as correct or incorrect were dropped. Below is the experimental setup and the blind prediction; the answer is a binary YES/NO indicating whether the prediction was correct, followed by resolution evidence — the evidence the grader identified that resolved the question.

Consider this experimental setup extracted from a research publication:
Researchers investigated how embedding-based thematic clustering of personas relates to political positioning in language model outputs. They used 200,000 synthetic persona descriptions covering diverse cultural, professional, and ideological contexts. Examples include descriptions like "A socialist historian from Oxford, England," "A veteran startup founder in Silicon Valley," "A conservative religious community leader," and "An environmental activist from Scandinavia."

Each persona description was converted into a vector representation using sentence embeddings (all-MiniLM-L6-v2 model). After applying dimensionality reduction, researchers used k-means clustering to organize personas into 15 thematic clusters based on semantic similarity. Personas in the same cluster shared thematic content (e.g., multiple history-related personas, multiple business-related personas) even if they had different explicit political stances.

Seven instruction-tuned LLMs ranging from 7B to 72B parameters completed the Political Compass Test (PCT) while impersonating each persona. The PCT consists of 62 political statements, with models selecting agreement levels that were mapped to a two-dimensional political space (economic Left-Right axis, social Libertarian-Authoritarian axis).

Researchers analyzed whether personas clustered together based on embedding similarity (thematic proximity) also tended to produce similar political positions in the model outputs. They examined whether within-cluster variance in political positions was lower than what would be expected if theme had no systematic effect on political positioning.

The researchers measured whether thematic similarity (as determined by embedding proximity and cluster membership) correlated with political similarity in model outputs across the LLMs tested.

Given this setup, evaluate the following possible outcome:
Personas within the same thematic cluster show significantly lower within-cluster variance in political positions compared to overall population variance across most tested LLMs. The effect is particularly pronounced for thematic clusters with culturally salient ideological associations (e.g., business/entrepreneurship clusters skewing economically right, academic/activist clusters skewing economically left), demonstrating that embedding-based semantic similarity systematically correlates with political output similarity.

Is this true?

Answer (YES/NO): NO